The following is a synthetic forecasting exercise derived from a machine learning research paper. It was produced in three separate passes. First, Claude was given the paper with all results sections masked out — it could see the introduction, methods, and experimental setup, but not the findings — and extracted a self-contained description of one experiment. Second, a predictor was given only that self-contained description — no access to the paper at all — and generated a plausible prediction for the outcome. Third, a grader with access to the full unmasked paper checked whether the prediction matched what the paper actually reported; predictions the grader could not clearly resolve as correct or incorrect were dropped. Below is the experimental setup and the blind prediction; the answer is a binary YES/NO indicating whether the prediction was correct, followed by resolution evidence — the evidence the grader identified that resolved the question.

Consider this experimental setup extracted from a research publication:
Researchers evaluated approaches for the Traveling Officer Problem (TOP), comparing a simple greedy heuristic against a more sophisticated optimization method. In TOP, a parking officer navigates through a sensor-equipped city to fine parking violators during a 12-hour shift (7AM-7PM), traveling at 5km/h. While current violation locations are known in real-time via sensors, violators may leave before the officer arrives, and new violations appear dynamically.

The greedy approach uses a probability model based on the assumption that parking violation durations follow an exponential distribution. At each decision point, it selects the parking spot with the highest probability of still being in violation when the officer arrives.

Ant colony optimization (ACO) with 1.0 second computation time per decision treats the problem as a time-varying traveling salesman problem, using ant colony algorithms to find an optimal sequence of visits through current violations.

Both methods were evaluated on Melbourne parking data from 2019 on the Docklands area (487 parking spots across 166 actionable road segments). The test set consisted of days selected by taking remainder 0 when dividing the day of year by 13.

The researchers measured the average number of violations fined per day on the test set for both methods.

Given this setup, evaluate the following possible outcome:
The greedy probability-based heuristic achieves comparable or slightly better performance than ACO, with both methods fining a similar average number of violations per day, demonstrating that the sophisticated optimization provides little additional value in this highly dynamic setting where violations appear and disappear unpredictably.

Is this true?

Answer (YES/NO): NO